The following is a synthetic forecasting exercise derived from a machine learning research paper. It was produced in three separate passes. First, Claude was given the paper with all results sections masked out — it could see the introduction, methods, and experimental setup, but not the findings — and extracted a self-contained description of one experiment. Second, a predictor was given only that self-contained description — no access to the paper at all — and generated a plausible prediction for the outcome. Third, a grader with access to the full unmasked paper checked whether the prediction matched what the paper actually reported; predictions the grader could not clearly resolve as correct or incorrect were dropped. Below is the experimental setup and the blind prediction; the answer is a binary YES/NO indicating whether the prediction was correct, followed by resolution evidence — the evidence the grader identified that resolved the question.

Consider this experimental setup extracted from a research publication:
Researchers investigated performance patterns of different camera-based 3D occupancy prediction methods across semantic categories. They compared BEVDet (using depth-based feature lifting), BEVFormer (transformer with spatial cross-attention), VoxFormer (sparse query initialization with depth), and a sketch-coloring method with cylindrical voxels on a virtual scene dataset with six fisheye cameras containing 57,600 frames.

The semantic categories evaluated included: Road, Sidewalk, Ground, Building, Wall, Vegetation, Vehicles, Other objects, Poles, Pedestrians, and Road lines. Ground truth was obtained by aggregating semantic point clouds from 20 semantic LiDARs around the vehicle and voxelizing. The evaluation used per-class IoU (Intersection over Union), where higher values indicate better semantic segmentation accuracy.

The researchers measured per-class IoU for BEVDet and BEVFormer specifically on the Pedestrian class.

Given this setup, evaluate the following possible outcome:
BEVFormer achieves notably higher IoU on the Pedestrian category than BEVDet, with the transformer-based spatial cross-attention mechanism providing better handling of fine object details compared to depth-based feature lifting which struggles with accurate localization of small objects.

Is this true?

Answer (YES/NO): NO